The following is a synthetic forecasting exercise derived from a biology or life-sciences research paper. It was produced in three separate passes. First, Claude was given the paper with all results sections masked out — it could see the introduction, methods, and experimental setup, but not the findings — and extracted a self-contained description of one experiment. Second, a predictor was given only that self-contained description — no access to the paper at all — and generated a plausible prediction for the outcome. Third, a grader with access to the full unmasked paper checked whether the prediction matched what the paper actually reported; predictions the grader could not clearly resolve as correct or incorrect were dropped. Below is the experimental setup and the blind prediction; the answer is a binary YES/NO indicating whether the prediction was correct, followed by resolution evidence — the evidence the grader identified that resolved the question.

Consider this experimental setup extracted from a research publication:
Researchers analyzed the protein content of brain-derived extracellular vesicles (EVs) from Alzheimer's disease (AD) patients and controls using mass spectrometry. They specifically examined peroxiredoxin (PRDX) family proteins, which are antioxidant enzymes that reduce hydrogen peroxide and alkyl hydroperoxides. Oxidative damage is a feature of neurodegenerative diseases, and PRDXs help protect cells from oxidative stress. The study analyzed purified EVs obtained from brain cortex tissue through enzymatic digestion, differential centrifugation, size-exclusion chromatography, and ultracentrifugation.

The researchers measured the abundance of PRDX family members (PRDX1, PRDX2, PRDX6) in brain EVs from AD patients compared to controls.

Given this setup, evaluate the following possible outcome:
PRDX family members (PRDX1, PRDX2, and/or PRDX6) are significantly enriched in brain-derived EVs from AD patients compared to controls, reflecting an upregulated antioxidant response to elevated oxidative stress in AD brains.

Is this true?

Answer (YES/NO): YES